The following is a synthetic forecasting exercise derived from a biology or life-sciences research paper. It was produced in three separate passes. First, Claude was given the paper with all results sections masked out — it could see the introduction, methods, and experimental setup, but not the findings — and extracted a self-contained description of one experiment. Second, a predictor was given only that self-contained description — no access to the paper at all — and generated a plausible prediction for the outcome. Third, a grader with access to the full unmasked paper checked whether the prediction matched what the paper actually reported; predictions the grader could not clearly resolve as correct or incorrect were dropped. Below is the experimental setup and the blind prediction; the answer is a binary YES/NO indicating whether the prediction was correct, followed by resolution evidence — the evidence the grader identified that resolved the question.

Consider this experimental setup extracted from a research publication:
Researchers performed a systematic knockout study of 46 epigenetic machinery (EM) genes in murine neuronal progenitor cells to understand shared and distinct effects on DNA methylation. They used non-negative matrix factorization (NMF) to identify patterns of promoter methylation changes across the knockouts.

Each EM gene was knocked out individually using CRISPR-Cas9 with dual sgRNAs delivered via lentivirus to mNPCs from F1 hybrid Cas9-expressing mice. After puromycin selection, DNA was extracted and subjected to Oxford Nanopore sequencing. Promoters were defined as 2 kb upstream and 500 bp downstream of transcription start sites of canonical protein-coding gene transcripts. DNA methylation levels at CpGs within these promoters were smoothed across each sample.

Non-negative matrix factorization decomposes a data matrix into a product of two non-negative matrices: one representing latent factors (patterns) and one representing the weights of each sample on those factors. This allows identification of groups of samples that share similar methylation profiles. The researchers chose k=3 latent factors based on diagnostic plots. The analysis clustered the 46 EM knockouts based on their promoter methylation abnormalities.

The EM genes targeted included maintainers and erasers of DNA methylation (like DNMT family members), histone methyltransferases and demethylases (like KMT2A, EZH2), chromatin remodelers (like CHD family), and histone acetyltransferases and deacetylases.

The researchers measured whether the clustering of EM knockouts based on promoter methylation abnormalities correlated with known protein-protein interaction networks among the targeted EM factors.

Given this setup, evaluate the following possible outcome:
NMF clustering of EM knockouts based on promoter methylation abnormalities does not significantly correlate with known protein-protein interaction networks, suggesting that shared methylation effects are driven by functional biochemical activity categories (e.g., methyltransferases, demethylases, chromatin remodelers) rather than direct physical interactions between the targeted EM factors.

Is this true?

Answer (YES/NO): NO